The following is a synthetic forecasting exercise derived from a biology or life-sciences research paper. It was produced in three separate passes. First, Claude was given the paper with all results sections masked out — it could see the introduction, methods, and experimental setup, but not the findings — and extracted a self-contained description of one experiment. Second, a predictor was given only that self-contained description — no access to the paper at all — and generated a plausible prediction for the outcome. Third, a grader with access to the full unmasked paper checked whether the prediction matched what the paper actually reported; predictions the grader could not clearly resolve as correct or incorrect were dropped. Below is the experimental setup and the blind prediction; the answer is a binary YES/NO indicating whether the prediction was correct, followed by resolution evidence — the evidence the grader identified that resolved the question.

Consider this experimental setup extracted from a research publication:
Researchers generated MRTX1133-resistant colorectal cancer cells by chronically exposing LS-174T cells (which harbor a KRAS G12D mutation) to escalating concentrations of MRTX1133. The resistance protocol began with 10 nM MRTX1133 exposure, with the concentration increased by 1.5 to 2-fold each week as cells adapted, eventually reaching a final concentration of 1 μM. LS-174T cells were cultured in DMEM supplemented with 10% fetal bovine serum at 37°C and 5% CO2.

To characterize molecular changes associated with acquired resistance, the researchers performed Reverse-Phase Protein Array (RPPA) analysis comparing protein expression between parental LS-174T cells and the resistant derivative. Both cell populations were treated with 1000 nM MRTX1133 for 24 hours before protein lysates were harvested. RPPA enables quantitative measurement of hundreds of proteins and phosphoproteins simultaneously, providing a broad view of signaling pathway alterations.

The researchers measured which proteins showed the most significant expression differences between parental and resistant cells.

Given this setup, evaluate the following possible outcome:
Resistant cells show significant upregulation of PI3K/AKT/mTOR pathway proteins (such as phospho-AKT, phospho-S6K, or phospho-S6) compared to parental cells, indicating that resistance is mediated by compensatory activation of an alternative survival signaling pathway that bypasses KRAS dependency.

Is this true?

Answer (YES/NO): NO